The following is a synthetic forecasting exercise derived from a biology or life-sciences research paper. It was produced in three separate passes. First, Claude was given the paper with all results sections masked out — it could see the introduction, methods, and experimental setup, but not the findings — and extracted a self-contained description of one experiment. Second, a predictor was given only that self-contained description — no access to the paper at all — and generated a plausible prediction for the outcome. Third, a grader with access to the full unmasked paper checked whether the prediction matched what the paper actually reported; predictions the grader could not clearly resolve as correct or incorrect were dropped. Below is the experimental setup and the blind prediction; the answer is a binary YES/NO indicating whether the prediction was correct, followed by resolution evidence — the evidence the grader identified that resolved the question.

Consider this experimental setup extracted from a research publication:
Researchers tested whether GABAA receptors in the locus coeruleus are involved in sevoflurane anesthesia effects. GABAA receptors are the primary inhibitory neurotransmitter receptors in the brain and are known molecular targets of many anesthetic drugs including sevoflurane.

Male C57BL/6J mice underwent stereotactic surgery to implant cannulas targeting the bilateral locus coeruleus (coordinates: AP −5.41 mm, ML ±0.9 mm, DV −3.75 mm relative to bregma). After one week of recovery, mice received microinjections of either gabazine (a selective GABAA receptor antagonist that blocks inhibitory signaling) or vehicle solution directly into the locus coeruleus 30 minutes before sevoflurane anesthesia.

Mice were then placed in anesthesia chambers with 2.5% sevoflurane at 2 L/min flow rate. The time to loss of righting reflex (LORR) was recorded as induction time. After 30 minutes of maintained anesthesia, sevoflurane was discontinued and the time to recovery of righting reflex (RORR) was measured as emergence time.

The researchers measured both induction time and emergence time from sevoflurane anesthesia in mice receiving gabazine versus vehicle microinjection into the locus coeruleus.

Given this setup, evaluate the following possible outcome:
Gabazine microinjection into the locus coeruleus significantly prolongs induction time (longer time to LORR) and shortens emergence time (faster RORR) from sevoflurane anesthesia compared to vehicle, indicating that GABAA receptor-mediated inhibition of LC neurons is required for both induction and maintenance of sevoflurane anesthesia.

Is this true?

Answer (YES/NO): NO